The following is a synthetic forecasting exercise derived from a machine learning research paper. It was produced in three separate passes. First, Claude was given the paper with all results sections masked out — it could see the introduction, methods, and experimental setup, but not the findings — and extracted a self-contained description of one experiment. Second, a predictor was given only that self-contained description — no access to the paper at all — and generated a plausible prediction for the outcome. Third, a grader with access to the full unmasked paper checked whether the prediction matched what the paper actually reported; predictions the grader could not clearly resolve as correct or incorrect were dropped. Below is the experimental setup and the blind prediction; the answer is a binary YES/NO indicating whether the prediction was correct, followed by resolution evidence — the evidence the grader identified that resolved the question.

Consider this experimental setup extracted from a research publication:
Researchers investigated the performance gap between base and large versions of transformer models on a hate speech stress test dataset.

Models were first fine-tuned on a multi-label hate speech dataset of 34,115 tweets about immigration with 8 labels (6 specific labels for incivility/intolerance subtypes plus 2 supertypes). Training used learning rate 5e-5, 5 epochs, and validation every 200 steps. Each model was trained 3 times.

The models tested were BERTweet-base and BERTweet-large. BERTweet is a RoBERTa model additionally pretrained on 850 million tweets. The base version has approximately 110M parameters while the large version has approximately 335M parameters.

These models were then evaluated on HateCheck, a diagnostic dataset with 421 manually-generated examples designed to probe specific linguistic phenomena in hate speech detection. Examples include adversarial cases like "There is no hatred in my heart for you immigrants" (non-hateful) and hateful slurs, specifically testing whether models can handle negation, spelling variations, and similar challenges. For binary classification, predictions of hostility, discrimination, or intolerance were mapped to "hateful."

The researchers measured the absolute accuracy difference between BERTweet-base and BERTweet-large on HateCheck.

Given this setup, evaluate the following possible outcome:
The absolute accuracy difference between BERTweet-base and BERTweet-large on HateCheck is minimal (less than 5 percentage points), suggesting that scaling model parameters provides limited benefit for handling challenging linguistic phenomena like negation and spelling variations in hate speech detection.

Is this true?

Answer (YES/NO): NO